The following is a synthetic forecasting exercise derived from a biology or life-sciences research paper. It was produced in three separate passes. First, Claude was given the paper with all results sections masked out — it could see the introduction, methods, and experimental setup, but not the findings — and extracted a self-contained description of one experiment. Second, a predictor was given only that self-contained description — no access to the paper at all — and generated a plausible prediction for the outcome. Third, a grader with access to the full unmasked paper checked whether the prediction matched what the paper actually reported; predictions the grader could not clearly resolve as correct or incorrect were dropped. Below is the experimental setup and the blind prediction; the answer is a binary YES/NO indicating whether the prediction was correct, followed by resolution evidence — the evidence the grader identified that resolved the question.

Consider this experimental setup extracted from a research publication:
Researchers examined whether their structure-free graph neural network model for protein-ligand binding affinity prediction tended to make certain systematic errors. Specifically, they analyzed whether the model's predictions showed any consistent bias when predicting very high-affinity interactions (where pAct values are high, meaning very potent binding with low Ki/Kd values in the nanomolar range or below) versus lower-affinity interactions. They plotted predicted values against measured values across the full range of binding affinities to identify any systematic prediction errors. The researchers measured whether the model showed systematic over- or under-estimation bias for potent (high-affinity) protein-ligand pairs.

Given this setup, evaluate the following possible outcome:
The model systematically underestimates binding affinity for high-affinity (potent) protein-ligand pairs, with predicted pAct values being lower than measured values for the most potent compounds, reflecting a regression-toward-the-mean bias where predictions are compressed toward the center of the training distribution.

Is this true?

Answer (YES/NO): NO